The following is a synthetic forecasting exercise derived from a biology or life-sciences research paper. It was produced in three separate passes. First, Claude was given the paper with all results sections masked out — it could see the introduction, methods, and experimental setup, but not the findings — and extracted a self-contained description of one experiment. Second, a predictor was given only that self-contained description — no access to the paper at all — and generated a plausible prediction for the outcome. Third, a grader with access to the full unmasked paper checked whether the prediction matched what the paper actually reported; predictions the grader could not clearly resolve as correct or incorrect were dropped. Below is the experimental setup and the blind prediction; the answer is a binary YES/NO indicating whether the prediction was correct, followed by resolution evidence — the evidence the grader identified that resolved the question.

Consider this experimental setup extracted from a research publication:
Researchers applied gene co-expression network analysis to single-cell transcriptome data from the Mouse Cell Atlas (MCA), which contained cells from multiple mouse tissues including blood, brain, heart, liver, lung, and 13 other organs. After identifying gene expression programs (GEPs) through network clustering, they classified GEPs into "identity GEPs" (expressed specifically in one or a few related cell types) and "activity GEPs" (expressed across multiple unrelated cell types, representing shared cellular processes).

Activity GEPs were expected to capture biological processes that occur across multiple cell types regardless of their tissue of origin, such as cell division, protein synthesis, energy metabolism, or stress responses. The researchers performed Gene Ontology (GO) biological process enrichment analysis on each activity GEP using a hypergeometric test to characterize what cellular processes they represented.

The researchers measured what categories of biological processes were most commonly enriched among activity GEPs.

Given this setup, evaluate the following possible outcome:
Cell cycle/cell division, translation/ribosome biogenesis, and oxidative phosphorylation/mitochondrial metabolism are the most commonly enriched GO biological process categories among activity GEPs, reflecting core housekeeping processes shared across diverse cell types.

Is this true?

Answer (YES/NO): NO